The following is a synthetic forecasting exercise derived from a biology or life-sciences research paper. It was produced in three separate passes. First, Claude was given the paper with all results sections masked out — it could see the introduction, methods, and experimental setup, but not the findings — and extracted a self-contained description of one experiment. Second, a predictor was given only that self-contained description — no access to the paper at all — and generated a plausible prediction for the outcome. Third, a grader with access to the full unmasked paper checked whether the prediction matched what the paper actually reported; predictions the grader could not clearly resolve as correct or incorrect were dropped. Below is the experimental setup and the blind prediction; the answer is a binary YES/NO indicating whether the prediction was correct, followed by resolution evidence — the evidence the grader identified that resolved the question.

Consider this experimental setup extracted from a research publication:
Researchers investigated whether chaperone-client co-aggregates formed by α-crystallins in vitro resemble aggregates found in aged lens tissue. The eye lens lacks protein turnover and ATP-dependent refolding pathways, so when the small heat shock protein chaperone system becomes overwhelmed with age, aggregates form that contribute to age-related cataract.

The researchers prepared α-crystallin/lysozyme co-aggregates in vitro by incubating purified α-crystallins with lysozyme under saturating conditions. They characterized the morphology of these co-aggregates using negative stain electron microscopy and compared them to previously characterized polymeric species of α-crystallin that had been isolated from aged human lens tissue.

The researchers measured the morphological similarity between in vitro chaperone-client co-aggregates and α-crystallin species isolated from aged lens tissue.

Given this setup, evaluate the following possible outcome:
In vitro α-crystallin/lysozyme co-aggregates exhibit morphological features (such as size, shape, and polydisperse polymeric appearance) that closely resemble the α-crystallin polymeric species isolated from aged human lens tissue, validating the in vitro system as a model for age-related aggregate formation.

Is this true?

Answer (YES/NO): YES